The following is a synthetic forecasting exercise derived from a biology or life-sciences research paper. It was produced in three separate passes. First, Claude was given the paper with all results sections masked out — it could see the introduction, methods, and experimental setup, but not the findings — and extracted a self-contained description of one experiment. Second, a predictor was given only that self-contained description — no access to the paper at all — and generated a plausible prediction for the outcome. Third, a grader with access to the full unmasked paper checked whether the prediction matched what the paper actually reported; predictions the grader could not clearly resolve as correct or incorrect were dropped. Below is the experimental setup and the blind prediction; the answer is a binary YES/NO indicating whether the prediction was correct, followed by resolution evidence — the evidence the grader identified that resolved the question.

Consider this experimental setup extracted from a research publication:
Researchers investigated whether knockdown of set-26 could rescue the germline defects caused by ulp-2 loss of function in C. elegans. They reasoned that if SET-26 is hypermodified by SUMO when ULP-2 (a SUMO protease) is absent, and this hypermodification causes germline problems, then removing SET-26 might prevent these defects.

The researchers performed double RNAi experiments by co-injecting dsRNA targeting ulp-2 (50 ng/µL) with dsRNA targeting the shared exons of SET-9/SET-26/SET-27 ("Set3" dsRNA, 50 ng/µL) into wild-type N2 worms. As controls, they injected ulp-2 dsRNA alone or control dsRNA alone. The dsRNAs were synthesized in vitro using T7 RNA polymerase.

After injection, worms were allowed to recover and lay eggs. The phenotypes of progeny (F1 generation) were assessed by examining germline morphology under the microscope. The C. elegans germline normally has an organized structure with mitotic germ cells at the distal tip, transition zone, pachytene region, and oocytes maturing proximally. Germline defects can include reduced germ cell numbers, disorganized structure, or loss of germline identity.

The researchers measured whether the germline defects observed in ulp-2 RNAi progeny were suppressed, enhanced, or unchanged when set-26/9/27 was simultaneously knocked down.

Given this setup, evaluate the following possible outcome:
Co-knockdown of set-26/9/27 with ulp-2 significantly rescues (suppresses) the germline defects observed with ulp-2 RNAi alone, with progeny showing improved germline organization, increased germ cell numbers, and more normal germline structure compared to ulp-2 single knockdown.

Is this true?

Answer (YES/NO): NO